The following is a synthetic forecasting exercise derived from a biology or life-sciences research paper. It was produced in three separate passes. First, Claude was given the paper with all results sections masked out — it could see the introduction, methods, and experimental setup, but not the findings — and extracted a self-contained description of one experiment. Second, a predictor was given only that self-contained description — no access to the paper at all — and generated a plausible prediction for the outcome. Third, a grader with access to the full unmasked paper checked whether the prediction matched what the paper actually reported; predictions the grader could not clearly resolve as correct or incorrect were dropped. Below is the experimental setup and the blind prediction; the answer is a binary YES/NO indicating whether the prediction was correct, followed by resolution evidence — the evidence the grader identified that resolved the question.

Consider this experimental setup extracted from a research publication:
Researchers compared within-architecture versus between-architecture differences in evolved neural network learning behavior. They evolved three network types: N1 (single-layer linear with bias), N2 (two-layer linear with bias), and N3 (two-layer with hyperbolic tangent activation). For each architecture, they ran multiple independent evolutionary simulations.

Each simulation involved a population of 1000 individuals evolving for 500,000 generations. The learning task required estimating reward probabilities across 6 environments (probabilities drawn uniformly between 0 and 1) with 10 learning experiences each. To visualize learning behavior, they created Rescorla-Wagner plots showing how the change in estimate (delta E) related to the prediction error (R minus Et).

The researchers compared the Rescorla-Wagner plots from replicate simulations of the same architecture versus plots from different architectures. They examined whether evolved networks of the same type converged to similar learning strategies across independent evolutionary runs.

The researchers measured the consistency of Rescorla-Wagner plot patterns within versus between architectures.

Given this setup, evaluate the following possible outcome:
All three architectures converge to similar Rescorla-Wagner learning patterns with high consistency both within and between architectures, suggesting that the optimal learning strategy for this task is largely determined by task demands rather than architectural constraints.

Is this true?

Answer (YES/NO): NO